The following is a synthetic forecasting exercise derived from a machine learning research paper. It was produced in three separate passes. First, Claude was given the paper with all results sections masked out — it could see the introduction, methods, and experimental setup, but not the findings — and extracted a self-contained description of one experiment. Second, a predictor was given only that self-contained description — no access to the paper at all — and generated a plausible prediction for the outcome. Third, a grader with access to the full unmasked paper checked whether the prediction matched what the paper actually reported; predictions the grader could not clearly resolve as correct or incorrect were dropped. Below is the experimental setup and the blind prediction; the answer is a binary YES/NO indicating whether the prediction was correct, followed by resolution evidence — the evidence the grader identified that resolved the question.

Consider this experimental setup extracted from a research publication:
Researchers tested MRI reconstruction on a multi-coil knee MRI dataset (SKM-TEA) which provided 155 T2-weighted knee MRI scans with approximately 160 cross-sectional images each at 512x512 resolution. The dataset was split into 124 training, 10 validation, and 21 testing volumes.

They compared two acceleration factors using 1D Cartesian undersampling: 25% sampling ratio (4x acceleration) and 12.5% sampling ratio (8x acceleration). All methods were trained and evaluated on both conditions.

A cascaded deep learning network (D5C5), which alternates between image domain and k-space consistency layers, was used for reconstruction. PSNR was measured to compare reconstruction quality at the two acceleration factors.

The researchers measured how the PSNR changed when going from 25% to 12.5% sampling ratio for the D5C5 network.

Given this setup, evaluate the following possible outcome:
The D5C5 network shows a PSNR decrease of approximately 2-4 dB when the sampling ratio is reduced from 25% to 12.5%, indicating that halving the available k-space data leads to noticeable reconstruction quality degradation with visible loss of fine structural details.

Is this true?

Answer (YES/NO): YES